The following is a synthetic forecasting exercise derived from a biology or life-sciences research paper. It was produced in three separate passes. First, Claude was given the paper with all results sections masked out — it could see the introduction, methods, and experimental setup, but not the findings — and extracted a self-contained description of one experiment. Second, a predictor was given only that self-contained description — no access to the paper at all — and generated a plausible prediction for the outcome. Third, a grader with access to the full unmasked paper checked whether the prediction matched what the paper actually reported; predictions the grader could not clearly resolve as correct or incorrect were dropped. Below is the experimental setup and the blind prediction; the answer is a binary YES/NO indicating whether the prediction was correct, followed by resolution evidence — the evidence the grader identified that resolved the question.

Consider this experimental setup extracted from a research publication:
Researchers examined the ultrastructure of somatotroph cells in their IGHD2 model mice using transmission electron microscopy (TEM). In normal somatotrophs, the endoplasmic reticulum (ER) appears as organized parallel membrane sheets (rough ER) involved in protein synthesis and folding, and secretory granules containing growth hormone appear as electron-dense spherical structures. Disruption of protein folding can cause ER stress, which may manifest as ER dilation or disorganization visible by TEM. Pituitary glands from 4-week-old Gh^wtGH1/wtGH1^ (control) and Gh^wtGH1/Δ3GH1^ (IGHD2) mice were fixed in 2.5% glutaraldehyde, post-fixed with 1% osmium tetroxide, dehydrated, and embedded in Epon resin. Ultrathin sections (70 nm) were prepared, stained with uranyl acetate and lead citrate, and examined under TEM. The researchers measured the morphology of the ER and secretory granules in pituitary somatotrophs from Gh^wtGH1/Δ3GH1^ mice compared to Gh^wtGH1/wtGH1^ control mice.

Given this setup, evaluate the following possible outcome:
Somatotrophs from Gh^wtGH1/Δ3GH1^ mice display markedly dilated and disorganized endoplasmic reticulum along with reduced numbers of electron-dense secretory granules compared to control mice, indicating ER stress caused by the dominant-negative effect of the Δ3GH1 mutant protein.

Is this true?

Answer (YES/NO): YES